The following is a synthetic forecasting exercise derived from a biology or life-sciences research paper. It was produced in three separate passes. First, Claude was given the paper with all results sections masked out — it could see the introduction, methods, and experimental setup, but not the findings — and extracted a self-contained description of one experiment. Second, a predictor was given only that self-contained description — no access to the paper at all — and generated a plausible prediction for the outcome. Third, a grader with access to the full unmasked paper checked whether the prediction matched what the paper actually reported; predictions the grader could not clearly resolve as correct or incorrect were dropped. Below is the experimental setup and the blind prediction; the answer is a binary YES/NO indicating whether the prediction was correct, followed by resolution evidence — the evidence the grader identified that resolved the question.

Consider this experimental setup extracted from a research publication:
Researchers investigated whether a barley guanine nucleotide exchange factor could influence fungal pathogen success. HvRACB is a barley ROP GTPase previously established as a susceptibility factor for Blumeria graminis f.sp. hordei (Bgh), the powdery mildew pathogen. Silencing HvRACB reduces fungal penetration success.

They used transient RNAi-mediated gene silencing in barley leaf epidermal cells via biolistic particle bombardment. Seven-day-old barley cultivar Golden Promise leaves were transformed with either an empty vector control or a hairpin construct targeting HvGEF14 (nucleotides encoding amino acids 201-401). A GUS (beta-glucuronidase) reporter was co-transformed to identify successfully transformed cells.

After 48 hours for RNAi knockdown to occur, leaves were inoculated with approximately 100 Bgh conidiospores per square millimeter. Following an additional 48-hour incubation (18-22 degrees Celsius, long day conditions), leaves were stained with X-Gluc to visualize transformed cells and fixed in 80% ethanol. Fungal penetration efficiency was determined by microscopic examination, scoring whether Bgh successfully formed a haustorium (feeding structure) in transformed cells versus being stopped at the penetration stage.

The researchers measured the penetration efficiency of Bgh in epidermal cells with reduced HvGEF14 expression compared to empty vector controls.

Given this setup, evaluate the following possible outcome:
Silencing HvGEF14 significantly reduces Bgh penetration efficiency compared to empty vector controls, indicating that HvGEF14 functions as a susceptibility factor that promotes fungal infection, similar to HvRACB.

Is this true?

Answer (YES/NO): NO